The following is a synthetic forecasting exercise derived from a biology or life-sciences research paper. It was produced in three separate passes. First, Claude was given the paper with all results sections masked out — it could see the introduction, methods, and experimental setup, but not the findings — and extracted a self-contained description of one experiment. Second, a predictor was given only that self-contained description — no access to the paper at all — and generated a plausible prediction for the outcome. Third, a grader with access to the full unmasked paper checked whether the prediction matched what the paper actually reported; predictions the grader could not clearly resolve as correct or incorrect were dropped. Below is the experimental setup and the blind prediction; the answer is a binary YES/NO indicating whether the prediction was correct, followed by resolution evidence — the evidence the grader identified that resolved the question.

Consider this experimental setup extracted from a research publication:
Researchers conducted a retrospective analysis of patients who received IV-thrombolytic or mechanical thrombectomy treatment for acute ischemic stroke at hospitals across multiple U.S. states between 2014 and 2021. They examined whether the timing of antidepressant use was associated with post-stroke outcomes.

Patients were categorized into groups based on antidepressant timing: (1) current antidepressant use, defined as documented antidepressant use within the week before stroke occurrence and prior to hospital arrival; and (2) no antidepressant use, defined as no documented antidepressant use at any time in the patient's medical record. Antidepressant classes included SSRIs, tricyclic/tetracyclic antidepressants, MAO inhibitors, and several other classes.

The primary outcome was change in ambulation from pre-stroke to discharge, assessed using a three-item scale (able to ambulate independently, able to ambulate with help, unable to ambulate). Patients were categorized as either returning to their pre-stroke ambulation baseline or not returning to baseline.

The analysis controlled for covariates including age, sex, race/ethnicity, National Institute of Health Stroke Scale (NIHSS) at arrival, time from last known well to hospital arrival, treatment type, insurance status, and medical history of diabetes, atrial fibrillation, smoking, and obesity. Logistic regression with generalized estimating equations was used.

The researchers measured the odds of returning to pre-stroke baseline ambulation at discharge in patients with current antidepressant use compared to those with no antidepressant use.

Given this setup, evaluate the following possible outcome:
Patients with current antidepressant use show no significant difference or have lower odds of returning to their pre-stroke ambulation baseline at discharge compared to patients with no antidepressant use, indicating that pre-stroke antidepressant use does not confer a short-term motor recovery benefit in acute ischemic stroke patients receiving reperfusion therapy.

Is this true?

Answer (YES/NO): NO